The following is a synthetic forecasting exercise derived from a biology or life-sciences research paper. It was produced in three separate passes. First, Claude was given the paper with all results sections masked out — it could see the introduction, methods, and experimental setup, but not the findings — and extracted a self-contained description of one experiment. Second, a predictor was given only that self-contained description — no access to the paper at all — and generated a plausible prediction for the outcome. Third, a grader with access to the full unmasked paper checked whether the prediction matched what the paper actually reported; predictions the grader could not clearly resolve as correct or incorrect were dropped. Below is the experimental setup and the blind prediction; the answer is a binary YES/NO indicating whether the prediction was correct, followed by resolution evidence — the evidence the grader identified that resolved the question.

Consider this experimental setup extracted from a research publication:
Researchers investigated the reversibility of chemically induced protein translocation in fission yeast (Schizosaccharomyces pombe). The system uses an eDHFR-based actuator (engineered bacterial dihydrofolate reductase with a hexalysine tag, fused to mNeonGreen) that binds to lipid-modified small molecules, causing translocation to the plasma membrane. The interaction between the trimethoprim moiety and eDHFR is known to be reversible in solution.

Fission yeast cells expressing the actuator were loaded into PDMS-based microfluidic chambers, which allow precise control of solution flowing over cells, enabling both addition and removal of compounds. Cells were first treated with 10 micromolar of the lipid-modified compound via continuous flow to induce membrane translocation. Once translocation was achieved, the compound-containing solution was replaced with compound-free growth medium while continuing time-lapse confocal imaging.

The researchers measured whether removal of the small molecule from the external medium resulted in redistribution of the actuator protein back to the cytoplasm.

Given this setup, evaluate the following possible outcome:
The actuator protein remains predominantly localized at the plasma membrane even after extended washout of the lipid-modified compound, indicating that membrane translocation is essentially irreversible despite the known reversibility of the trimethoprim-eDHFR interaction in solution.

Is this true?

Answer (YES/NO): NO